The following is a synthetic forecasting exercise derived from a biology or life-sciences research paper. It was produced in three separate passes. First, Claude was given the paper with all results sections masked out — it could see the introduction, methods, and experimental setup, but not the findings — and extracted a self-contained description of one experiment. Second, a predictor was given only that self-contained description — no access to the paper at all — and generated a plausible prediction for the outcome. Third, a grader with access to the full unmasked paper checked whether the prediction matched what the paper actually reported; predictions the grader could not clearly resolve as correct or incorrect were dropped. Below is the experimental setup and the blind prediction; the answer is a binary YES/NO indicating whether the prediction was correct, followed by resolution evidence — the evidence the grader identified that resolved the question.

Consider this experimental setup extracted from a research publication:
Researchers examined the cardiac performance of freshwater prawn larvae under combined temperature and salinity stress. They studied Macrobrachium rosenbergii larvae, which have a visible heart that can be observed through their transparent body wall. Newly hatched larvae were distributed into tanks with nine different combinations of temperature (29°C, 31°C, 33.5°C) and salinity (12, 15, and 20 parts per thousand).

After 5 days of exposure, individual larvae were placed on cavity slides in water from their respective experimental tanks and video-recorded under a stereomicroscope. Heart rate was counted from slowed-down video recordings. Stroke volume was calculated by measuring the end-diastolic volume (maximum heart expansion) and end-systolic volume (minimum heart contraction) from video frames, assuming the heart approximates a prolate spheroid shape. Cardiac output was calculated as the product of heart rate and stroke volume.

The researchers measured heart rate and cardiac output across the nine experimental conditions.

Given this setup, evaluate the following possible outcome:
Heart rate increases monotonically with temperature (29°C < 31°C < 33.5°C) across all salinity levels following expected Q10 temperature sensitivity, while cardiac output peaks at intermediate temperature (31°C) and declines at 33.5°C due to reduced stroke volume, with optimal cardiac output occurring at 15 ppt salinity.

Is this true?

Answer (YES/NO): NO